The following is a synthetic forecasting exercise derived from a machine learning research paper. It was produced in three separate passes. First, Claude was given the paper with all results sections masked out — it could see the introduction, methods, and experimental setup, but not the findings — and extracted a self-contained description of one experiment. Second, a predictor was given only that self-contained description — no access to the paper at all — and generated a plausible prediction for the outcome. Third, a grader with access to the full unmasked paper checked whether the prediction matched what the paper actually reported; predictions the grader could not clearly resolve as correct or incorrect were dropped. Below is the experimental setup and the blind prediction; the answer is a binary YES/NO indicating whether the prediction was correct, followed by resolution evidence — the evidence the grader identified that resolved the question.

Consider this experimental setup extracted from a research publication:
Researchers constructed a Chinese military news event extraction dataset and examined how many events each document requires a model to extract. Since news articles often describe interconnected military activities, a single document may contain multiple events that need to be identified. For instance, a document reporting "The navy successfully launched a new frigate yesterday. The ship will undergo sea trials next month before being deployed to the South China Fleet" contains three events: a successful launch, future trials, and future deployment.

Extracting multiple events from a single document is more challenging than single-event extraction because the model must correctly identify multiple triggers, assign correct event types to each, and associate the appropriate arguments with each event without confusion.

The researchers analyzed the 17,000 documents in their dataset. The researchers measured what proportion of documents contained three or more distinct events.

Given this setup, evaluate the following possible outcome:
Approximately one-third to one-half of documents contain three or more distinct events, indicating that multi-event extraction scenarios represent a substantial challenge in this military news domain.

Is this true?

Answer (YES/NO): NO